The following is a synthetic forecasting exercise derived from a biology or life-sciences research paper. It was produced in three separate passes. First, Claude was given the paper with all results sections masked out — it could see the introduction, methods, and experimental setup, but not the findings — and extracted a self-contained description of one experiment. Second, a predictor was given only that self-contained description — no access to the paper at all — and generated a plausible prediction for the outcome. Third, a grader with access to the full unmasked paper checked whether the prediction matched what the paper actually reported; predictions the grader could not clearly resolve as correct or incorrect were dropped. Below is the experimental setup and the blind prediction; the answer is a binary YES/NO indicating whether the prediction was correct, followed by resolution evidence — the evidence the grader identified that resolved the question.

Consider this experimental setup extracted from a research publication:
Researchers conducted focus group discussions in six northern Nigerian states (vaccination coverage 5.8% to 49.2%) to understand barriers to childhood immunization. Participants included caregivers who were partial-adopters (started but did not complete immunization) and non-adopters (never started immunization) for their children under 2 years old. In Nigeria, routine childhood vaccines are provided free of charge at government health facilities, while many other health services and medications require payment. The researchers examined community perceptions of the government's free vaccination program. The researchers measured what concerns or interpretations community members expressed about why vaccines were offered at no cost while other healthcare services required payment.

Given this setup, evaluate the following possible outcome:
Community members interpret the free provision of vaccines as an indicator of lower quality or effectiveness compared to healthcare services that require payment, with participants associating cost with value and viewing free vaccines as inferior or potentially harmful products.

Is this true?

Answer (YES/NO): NO